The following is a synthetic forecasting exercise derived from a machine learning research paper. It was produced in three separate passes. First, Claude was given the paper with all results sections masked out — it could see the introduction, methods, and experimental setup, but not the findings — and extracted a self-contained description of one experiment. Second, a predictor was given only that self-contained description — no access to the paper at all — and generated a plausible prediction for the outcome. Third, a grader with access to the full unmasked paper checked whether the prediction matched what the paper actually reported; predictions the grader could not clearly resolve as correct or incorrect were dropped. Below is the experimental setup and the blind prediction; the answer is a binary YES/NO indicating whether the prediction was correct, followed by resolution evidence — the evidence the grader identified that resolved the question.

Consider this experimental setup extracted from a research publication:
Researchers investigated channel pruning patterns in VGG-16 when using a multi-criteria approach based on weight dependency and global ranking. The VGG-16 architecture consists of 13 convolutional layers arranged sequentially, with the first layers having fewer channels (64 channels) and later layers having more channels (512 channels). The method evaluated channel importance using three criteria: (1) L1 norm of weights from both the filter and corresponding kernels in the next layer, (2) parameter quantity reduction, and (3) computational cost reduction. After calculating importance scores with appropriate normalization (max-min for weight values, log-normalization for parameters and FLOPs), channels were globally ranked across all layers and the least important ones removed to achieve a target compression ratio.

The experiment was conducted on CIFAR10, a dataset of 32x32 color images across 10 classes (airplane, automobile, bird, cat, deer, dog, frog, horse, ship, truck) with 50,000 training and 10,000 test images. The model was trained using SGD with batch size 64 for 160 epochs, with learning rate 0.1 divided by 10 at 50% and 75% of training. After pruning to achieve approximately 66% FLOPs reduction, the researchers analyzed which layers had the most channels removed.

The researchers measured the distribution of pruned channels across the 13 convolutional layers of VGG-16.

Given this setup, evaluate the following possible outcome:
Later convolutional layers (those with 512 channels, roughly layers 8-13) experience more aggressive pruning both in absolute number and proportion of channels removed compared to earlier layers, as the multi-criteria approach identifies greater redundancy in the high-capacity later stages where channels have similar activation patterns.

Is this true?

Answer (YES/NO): NO